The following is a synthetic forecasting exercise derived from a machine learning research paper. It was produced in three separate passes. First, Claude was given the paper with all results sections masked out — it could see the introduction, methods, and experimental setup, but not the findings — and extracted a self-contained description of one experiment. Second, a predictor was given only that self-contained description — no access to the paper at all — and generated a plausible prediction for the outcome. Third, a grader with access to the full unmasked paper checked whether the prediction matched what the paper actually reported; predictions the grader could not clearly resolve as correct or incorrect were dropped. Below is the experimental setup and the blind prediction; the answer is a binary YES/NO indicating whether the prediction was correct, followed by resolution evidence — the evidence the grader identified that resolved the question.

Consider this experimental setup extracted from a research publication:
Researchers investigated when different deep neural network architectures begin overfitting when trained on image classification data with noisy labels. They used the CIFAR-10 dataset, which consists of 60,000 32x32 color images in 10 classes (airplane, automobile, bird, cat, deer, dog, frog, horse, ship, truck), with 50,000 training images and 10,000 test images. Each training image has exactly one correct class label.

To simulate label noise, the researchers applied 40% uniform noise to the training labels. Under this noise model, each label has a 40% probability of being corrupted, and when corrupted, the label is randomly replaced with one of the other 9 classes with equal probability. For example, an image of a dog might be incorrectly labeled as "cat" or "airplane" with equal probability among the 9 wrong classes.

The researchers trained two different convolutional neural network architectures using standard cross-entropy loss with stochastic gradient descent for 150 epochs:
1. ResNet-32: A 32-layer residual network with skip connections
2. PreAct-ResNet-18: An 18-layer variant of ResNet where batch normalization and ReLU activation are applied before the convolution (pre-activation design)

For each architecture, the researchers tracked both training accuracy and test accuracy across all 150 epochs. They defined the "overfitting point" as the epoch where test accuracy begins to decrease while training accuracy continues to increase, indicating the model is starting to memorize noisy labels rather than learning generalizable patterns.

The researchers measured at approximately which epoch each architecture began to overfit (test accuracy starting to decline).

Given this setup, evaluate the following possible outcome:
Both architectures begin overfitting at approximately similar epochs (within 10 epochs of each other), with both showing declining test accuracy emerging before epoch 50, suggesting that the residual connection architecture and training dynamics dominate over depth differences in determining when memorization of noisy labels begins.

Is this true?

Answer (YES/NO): NO